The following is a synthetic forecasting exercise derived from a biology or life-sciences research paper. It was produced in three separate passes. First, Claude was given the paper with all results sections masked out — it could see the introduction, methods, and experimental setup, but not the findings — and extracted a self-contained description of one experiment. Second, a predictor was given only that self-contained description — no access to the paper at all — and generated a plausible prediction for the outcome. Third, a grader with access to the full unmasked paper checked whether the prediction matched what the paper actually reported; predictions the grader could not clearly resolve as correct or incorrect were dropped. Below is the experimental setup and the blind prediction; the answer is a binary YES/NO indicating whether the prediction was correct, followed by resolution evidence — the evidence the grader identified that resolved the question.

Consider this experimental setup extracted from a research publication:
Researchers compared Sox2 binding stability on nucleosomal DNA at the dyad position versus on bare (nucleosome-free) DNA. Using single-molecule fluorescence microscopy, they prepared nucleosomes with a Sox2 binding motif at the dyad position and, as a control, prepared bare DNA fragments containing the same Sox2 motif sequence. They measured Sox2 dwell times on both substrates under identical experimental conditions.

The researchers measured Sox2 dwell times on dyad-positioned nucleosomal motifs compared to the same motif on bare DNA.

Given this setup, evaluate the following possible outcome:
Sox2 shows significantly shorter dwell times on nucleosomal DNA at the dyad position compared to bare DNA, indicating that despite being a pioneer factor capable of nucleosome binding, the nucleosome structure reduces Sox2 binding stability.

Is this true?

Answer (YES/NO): NO